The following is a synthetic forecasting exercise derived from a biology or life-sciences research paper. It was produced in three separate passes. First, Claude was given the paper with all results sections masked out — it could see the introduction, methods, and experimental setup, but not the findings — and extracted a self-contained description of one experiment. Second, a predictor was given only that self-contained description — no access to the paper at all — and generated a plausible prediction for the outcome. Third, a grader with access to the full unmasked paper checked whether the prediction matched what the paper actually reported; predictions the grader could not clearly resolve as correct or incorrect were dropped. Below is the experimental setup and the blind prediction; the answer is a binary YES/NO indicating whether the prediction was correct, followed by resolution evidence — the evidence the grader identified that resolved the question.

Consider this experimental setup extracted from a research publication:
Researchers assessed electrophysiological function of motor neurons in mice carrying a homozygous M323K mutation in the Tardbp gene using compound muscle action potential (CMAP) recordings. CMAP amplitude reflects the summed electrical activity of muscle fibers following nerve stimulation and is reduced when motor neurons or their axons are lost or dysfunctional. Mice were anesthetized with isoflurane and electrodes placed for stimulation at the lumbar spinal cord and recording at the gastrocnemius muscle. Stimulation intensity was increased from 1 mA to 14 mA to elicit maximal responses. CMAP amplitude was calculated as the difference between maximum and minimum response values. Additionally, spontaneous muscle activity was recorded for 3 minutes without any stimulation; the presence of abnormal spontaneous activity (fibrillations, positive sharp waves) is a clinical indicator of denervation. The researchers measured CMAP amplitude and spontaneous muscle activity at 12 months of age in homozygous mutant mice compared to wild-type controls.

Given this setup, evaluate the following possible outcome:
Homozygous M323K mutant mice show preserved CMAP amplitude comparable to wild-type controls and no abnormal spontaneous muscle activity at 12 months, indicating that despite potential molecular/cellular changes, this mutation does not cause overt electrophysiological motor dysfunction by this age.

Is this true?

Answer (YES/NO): NO